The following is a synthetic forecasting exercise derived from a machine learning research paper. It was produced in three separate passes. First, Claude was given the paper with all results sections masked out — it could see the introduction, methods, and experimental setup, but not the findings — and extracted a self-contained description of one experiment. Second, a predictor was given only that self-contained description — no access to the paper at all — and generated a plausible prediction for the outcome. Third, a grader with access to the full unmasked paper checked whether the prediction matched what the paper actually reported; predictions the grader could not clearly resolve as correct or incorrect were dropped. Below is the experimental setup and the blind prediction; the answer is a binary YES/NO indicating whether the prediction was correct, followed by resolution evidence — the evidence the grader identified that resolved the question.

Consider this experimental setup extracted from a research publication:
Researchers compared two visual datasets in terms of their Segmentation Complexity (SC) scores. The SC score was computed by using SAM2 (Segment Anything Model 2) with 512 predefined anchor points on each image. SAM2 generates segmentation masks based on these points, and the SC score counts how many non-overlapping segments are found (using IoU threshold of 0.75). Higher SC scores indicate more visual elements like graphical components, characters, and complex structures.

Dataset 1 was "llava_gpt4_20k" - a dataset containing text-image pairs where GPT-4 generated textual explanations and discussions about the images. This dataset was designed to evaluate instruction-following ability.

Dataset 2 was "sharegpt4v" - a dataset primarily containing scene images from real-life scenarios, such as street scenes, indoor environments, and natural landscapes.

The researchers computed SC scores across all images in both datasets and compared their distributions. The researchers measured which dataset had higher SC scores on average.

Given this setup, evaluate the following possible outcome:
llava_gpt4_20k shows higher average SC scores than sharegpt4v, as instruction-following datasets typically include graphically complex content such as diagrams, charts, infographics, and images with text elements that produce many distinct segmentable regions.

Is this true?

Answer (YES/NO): NO